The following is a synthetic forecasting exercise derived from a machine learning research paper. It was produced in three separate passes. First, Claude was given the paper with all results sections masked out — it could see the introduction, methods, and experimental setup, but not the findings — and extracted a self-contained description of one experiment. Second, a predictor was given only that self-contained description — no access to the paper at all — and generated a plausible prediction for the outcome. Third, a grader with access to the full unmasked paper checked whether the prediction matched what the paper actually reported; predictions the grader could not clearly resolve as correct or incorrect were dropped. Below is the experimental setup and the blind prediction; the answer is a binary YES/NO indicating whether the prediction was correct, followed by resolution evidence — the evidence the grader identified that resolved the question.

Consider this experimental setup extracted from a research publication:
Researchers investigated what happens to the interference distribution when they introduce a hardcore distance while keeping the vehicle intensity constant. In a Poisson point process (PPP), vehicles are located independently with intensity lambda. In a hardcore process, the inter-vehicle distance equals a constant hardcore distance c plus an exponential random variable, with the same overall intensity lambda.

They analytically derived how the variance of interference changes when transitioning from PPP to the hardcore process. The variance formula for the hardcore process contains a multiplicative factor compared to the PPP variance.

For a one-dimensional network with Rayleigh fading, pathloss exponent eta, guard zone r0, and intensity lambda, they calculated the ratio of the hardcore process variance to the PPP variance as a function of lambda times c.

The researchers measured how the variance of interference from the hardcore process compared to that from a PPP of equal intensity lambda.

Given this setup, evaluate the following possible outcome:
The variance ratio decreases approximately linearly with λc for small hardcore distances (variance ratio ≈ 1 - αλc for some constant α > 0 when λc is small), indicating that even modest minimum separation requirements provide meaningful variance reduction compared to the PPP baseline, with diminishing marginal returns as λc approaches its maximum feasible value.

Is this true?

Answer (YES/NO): YES